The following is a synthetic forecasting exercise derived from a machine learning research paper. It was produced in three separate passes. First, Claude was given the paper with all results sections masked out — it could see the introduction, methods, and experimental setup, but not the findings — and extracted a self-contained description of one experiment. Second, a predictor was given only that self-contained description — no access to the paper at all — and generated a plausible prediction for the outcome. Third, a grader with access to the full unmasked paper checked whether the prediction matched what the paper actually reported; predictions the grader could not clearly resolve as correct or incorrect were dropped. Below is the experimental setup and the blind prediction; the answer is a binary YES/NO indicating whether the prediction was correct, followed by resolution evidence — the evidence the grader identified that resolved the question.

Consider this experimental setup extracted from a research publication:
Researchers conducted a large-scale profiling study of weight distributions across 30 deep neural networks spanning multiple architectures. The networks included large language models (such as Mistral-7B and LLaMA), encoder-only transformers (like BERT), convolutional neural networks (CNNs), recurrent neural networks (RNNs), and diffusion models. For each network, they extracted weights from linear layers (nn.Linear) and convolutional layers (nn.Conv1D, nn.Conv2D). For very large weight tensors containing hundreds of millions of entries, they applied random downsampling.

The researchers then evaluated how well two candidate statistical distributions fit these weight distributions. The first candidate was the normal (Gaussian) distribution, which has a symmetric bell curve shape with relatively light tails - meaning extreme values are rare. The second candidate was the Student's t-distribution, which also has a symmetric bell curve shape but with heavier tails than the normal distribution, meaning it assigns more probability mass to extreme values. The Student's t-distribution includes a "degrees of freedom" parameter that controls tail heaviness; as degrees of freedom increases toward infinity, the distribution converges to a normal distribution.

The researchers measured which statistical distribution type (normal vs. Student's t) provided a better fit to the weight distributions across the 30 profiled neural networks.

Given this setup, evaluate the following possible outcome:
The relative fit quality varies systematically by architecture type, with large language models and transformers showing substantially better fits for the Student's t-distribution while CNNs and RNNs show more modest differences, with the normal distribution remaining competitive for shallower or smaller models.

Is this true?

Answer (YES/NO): NO